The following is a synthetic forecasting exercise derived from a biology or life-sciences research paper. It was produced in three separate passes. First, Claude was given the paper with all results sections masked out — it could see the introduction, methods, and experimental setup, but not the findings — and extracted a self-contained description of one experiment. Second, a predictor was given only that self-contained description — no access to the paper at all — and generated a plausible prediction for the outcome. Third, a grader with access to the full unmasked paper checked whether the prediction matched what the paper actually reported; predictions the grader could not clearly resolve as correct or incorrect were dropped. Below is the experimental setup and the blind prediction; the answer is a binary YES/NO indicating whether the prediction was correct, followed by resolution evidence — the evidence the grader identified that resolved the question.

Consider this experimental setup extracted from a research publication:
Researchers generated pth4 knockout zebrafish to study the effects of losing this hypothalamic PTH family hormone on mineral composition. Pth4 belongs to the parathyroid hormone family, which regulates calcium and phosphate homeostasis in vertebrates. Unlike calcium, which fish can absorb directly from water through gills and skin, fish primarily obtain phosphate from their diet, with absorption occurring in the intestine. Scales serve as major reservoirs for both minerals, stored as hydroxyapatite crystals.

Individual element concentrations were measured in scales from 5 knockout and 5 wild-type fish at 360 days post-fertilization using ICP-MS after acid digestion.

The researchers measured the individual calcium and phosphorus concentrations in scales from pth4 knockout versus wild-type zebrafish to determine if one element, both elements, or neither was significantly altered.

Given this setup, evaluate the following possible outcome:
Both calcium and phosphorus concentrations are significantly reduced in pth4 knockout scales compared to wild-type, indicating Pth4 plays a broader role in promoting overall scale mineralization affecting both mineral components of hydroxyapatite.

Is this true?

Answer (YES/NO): NO